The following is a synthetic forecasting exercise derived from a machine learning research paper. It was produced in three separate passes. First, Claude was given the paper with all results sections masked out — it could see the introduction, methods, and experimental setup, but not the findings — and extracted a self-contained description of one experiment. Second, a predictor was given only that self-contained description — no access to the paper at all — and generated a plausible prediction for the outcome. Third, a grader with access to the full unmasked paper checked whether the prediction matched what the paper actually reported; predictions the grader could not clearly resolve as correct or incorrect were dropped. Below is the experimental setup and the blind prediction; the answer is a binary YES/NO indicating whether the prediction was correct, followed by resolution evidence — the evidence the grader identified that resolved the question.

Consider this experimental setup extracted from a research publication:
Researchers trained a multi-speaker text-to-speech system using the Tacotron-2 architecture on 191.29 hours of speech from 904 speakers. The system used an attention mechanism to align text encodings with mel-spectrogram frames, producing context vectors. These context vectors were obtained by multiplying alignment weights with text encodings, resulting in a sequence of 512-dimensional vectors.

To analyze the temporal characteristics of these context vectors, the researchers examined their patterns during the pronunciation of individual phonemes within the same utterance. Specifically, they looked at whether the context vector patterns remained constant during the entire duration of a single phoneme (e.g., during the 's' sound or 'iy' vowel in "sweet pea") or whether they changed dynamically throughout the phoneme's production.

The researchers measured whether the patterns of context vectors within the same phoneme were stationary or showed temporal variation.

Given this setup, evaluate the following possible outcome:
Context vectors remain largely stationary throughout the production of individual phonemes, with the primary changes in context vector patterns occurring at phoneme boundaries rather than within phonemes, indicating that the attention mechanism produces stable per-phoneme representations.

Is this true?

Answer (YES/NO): YES